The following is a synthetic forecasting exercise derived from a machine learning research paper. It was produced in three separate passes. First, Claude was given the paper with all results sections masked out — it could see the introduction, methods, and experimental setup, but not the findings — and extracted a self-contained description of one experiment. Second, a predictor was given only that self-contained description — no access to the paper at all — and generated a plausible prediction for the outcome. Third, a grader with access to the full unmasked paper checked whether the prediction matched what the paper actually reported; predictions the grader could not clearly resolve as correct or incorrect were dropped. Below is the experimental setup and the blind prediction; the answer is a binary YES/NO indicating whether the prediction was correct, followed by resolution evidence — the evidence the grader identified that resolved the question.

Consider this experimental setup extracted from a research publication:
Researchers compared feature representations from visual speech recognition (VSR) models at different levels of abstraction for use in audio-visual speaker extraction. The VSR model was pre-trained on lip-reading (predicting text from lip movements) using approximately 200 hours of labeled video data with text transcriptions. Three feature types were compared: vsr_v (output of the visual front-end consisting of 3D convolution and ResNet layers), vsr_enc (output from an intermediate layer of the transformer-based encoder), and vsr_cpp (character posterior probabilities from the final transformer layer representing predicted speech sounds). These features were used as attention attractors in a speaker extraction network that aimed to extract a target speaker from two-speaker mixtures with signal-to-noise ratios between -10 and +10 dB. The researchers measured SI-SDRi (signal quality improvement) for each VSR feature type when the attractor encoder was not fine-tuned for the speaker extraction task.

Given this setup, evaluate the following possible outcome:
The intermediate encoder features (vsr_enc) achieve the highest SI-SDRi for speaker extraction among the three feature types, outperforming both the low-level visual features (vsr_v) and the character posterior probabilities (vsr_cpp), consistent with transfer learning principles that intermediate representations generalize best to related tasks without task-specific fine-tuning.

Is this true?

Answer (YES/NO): NO